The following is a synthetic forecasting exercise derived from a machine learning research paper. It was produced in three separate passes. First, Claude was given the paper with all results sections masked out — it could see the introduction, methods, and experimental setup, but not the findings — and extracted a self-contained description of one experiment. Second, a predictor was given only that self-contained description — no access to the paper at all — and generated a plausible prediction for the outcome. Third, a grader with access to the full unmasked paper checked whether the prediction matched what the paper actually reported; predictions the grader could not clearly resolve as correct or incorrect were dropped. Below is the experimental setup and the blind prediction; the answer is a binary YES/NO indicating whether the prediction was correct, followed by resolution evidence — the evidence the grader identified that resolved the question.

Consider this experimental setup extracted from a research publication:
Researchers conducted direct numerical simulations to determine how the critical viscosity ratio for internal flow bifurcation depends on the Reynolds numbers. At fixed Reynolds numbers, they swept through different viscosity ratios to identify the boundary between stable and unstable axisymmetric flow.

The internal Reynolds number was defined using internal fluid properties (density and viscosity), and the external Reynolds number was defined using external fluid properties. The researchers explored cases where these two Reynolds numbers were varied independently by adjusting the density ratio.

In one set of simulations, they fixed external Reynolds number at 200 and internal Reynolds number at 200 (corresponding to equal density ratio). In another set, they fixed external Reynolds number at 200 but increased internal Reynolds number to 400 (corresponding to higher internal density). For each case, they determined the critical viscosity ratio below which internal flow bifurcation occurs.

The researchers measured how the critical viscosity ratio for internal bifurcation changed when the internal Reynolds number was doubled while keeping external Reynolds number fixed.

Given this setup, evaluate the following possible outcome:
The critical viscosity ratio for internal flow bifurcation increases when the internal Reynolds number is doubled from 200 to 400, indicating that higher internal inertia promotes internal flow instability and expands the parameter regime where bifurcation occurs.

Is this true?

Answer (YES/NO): YES